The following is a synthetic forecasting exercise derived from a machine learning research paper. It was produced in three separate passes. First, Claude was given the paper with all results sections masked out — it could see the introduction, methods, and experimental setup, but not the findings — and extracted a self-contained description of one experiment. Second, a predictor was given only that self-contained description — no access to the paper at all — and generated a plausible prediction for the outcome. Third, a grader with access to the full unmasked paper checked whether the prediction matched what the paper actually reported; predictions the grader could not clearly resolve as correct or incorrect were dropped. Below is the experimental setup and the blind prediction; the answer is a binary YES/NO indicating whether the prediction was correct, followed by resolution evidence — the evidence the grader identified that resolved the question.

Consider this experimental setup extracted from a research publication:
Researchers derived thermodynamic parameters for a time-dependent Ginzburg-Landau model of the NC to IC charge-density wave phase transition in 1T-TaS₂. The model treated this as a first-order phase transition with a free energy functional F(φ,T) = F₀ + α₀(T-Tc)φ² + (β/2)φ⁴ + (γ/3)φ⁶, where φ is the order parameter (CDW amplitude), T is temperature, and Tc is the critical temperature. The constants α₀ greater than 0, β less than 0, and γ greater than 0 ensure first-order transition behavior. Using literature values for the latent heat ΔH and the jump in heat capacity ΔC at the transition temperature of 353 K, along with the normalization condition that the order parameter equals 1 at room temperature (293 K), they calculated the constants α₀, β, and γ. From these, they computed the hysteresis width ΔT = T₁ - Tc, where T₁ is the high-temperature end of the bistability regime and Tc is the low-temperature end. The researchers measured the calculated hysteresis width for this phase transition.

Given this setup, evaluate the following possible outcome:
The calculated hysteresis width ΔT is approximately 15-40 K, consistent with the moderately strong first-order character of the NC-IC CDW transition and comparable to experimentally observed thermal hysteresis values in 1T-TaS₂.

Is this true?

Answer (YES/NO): NO